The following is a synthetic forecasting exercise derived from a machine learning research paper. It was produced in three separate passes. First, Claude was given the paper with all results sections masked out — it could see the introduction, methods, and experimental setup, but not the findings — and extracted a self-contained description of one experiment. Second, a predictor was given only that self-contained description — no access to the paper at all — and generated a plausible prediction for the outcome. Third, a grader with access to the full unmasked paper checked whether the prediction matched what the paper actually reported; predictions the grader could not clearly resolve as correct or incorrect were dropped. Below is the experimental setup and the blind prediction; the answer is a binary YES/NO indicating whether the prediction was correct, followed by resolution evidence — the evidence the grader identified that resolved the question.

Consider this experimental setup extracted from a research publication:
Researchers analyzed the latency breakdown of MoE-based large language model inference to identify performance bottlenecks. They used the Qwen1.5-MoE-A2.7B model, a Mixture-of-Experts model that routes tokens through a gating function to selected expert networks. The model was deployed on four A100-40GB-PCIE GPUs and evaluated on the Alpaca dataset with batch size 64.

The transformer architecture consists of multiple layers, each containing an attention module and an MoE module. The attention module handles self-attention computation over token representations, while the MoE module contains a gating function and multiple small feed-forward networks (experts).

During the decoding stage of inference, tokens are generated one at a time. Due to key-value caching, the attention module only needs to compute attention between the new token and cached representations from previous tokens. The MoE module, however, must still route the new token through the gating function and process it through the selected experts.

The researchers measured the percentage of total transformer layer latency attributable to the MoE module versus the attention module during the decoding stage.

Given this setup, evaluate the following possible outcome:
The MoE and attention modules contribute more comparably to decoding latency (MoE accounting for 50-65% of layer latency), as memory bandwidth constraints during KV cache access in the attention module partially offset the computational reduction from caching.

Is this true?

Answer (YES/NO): NO